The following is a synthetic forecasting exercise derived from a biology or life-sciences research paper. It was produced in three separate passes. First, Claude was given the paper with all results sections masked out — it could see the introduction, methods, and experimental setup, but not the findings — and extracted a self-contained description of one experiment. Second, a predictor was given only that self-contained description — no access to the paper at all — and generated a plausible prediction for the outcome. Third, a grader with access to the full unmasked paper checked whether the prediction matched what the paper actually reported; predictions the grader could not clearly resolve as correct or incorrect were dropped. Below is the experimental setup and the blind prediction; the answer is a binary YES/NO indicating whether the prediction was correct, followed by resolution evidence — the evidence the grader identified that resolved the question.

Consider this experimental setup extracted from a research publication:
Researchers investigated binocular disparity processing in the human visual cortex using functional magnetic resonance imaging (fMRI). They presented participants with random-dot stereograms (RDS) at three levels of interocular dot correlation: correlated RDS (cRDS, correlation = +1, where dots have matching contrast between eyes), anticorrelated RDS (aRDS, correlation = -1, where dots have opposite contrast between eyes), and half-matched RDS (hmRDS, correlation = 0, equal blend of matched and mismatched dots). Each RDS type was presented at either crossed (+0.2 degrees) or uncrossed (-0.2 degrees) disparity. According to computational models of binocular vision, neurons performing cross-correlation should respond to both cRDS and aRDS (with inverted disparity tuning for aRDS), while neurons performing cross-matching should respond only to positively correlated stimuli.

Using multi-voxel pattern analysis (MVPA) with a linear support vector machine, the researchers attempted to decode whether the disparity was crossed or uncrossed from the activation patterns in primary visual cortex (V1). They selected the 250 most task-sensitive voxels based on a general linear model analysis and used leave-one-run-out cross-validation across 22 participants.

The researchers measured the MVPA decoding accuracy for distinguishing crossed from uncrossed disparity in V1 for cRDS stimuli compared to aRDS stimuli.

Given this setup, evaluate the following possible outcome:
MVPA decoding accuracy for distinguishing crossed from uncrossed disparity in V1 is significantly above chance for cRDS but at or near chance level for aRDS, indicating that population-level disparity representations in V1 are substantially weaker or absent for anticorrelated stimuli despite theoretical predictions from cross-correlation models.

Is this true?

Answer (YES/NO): YES